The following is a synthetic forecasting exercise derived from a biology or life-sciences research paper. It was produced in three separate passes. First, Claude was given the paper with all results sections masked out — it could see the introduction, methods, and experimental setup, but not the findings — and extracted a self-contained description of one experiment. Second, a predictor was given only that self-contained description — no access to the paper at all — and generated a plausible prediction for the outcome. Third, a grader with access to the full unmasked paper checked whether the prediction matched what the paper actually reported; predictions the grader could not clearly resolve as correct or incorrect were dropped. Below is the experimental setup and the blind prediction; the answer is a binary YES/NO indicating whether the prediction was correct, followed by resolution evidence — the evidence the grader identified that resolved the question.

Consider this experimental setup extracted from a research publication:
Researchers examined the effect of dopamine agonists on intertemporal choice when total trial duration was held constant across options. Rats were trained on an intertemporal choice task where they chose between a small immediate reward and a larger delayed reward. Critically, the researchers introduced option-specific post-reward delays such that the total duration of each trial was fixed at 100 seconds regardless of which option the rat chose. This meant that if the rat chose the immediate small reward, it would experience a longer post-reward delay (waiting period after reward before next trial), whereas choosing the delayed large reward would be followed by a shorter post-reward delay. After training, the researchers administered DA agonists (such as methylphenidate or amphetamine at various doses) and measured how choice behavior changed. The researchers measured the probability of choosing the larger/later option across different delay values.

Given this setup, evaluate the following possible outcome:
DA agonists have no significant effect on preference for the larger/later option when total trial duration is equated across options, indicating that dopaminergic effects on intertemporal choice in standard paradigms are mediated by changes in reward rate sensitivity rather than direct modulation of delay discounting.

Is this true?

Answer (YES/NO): NO